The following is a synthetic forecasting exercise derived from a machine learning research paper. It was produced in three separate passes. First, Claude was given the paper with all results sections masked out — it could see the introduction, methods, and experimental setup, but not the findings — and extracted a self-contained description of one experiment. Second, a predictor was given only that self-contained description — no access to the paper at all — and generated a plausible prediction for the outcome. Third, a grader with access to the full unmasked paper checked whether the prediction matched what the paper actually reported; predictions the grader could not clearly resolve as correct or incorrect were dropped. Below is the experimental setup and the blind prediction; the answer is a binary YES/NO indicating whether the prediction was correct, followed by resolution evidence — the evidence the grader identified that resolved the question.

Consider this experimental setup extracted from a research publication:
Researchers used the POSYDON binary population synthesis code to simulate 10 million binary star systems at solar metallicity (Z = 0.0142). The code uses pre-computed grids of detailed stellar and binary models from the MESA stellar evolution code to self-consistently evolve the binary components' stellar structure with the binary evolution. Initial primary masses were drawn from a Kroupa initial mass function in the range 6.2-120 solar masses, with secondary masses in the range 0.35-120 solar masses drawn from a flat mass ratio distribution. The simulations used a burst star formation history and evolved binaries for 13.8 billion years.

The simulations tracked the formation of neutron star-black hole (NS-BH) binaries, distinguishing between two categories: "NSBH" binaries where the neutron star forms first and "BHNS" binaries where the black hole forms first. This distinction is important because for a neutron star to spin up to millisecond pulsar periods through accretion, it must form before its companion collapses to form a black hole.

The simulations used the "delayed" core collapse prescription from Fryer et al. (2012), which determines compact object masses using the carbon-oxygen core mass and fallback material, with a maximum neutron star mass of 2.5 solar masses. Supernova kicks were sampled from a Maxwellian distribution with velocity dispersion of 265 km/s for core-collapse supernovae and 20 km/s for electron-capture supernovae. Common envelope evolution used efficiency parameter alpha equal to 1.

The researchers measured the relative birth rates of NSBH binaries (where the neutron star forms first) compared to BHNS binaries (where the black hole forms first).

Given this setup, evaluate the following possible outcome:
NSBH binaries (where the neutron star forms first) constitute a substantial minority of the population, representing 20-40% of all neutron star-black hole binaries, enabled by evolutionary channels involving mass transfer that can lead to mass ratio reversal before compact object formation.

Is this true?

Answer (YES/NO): NO